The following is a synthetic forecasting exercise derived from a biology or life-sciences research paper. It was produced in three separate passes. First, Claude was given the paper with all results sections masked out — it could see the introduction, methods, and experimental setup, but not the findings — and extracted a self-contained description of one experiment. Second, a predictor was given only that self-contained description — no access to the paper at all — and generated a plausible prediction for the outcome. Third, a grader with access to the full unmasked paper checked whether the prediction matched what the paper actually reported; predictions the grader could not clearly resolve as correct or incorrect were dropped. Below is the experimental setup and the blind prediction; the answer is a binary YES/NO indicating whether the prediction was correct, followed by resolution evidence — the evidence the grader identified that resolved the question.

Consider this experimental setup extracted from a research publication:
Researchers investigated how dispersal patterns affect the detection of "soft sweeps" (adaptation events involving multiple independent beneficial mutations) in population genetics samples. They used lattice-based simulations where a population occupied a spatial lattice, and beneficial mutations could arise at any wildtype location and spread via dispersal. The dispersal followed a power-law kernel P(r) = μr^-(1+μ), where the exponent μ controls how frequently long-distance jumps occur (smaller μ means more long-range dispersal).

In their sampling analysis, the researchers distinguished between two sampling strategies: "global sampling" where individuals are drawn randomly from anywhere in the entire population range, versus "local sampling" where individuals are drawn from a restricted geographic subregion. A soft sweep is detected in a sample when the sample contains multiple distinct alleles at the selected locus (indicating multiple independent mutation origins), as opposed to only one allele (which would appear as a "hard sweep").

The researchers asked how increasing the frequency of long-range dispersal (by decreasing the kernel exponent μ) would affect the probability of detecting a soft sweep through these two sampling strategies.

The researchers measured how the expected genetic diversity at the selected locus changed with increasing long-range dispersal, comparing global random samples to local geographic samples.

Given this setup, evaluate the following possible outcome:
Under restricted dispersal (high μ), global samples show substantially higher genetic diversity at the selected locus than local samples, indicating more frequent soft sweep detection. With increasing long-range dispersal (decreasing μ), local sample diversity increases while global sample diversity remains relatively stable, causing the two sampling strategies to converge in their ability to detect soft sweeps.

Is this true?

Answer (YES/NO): NO